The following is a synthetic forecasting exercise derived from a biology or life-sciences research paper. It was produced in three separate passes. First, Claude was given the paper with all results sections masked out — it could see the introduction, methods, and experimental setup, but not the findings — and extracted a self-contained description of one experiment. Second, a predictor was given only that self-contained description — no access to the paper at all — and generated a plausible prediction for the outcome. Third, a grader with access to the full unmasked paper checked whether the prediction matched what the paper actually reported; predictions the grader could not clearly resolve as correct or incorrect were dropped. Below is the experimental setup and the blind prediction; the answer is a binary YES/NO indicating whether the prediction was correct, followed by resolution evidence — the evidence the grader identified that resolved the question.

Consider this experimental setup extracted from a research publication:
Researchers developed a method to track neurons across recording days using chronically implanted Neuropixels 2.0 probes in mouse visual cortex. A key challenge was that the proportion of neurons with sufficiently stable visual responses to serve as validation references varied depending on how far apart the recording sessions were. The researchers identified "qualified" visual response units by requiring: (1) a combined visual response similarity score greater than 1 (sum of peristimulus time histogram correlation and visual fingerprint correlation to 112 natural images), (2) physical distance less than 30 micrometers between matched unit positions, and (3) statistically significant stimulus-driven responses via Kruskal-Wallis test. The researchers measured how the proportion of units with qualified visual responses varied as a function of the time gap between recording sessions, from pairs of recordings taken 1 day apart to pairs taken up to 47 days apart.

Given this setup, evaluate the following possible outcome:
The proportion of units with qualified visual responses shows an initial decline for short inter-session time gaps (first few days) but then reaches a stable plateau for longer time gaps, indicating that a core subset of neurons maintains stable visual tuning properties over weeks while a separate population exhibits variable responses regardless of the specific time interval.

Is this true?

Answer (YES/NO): NO